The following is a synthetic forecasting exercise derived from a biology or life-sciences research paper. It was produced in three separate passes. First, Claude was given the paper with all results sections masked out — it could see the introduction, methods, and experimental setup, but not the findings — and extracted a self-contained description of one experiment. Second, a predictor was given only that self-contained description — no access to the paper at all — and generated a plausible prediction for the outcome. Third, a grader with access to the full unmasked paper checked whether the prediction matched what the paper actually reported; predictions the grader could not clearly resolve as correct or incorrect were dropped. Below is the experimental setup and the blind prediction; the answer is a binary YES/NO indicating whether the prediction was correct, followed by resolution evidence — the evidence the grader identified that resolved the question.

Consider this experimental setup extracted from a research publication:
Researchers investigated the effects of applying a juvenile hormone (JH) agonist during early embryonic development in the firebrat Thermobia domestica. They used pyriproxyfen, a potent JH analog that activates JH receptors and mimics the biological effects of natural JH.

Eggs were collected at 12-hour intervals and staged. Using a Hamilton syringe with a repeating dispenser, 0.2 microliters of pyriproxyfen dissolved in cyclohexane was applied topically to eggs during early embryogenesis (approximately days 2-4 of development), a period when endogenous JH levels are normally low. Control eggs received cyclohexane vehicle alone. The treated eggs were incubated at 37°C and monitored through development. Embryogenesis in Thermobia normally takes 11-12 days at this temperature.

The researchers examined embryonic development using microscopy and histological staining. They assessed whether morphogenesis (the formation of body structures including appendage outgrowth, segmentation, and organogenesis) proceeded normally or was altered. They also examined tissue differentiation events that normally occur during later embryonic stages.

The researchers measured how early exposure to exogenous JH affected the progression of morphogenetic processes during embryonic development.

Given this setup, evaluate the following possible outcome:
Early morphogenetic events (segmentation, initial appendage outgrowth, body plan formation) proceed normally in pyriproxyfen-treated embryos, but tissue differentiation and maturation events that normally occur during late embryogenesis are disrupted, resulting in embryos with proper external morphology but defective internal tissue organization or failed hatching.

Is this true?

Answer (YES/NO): NO